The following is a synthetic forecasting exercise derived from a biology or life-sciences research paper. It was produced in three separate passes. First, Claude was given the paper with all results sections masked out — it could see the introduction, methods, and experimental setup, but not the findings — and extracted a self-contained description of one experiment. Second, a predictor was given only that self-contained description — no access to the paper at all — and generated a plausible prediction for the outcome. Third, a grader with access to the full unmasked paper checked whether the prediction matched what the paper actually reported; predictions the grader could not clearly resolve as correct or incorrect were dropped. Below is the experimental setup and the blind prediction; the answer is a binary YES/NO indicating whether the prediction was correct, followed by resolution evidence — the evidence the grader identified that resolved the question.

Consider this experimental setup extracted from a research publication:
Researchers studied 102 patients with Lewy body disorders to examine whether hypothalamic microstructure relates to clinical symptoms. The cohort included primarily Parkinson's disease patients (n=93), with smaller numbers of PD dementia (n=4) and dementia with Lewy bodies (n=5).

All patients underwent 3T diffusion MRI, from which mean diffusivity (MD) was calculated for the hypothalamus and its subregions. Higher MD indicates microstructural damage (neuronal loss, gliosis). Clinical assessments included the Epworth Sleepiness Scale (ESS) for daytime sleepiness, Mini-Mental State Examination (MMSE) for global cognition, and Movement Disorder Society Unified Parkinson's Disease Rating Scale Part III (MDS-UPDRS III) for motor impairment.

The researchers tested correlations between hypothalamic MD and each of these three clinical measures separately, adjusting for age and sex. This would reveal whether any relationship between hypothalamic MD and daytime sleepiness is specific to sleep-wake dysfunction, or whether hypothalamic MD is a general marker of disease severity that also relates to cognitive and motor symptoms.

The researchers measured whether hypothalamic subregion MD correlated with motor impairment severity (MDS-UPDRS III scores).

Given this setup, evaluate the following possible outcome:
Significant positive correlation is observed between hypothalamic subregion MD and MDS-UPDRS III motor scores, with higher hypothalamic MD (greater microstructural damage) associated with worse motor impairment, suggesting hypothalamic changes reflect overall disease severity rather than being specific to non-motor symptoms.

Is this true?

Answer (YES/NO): NO